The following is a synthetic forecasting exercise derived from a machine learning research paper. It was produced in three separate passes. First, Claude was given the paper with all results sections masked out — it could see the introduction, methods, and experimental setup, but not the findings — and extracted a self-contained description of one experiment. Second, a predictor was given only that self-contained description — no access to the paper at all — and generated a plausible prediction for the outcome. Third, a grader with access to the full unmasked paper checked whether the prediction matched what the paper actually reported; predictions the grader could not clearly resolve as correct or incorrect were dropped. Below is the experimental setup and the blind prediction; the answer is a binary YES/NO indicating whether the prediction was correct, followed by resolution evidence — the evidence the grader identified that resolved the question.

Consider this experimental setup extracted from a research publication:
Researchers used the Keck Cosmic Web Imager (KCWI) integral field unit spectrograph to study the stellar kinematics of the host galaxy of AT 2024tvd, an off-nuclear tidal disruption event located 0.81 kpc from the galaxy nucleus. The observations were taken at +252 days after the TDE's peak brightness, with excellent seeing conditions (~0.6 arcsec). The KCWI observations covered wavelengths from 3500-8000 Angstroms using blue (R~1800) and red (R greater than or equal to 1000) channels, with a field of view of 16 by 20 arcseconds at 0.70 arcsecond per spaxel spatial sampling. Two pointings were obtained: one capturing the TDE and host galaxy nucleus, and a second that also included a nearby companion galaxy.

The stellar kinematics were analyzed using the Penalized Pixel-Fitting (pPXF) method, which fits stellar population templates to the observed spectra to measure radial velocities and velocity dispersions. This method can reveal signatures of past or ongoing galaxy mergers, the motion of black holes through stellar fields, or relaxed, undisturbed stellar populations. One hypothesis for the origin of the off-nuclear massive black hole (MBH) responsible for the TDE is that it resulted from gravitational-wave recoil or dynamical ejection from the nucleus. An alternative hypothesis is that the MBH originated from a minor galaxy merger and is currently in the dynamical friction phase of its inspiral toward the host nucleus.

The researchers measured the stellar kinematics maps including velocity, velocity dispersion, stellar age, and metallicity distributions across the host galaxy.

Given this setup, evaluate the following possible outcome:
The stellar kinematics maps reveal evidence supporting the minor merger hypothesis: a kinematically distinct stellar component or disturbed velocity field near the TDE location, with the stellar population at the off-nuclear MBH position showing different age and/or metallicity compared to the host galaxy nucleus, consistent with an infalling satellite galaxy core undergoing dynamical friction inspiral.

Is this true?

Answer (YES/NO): NO